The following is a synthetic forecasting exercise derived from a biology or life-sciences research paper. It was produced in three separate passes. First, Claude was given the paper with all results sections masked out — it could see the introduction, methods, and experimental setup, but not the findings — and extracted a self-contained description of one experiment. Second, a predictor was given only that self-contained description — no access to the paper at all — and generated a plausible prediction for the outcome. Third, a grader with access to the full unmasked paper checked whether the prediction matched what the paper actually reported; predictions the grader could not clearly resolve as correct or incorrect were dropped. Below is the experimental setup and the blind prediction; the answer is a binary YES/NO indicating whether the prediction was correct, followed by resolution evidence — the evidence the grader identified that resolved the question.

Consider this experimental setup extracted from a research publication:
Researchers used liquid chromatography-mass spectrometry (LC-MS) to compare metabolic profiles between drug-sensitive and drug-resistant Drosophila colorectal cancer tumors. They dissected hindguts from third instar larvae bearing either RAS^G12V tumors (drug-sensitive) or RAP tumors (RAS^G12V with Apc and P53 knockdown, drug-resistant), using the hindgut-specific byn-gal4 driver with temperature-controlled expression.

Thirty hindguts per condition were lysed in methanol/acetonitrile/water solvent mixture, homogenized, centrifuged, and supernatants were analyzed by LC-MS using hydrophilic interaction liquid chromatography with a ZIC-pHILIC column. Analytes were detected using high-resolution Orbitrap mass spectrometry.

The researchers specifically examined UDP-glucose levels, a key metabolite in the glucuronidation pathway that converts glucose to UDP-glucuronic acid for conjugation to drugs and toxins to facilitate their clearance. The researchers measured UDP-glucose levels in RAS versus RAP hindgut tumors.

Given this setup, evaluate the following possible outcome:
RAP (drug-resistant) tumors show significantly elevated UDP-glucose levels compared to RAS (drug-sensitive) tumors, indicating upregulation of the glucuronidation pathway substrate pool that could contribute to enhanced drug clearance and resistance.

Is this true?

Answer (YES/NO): YES